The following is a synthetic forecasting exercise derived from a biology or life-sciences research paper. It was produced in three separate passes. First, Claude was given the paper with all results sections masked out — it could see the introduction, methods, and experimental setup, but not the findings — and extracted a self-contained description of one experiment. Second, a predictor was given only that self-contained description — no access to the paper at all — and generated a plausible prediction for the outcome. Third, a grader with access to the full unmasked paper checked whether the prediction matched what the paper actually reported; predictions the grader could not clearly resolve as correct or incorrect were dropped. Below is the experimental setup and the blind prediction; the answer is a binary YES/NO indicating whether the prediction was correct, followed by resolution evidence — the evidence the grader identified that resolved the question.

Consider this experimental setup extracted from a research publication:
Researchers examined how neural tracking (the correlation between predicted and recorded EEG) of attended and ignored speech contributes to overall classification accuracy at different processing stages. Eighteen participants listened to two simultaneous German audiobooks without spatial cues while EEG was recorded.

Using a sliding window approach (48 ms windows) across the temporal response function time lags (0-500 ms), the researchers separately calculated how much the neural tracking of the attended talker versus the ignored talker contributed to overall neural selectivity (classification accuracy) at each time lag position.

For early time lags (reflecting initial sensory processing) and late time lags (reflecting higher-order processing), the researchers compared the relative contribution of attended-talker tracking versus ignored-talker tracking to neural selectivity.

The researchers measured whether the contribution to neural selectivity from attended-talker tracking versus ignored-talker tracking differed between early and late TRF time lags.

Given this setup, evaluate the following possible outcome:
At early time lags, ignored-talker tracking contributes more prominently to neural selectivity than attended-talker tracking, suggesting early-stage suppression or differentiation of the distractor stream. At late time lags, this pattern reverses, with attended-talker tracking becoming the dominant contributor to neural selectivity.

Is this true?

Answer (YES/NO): NO